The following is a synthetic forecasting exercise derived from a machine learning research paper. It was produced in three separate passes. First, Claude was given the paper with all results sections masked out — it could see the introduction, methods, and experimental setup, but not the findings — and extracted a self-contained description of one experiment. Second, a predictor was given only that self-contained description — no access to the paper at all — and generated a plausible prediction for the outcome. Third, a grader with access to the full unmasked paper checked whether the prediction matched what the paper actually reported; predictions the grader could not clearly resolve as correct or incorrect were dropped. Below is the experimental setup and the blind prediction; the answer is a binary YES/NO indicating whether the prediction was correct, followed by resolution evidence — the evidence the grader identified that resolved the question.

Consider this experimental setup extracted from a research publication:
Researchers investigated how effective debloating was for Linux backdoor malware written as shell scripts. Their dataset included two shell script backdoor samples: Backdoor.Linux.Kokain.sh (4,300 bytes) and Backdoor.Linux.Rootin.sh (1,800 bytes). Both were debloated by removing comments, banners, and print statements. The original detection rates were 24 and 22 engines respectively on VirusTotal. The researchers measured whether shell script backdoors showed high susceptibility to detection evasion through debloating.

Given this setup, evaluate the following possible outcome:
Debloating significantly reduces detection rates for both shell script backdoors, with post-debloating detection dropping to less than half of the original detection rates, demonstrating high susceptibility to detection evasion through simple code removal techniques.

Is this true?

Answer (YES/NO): YES